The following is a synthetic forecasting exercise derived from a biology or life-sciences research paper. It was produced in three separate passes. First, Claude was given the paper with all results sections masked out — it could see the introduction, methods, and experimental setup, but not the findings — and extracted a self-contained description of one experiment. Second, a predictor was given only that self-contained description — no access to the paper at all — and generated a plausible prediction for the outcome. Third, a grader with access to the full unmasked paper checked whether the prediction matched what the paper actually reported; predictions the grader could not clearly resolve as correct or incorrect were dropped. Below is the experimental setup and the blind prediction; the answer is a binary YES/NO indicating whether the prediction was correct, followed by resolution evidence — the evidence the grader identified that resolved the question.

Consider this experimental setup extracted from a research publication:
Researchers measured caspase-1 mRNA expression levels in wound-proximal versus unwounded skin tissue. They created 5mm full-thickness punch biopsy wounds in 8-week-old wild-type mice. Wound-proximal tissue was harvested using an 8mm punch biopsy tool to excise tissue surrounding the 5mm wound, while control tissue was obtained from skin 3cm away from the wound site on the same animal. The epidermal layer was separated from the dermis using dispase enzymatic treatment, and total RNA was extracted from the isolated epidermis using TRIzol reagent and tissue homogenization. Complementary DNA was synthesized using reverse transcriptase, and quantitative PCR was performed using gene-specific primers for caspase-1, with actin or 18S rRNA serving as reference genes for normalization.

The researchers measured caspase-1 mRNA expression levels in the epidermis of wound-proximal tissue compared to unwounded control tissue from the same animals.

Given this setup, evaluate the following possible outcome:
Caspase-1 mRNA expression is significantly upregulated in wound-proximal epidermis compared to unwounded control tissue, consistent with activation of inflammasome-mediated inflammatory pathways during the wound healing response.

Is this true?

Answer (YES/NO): YES